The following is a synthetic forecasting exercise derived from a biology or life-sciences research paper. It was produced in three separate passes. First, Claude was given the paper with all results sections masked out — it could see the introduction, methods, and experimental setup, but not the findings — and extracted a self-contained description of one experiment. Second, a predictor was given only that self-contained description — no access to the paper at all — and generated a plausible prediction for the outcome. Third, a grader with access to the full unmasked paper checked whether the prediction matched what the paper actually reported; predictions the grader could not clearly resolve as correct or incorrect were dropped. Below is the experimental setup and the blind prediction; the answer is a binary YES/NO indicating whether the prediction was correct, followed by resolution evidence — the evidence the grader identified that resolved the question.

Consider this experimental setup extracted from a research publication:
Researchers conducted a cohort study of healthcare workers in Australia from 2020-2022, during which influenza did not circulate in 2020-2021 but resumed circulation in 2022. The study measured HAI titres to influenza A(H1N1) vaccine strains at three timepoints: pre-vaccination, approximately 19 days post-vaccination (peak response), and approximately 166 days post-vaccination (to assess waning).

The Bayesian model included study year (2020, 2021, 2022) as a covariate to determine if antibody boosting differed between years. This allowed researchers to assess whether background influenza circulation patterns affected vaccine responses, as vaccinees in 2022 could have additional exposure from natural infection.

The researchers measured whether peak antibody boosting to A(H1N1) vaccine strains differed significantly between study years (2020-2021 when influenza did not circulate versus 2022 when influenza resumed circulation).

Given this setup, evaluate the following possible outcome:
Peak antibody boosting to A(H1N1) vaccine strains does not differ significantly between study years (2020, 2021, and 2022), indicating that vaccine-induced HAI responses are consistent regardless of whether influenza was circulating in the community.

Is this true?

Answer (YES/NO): NO